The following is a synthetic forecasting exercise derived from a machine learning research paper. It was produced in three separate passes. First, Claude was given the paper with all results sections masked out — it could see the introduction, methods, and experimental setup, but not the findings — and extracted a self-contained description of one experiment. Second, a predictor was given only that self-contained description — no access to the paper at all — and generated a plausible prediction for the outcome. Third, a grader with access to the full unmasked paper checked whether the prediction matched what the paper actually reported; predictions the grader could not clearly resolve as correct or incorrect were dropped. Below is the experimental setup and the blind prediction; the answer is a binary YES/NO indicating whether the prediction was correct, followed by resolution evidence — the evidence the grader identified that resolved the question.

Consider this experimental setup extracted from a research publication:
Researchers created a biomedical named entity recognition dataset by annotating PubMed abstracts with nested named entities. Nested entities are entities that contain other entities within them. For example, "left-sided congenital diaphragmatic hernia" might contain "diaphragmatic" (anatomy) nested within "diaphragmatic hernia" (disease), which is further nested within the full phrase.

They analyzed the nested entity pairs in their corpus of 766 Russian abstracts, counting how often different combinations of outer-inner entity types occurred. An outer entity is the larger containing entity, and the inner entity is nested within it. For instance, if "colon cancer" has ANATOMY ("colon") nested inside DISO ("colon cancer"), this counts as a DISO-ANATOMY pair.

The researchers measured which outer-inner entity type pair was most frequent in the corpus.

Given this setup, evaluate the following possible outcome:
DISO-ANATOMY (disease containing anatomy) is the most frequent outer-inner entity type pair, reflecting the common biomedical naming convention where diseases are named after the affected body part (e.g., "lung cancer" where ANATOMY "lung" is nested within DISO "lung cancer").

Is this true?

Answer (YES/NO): NO